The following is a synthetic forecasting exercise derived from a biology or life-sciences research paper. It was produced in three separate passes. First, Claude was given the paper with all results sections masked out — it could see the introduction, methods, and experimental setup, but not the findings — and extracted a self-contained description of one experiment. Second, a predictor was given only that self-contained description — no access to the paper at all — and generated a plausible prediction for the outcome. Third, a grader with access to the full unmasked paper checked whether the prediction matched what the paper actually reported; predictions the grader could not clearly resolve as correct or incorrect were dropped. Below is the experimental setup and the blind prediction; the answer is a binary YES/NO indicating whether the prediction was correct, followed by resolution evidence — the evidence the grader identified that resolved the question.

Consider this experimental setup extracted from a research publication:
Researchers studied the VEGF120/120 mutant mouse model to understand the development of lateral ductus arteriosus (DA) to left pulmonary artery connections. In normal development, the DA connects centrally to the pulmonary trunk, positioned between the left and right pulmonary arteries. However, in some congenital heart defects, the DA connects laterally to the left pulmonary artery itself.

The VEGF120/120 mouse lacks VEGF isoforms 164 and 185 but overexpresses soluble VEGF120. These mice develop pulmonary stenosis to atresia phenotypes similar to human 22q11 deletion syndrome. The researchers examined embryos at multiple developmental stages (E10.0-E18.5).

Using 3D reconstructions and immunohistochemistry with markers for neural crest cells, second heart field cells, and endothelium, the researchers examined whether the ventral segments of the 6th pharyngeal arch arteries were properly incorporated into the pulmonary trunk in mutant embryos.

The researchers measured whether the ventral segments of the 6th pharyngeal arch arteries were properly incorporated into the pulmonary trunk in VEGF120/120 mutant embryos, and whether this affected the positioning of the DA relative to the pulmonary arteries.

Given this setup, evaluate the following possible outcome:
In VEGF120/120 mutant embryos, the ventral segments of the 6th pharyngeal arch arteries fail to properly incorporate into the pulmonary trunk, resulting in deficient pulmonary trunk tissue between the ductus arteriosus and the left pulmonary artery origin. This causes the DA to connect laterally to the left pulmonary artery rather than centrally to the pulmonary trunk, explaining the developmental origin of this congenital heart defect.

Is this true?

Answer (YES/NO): YES